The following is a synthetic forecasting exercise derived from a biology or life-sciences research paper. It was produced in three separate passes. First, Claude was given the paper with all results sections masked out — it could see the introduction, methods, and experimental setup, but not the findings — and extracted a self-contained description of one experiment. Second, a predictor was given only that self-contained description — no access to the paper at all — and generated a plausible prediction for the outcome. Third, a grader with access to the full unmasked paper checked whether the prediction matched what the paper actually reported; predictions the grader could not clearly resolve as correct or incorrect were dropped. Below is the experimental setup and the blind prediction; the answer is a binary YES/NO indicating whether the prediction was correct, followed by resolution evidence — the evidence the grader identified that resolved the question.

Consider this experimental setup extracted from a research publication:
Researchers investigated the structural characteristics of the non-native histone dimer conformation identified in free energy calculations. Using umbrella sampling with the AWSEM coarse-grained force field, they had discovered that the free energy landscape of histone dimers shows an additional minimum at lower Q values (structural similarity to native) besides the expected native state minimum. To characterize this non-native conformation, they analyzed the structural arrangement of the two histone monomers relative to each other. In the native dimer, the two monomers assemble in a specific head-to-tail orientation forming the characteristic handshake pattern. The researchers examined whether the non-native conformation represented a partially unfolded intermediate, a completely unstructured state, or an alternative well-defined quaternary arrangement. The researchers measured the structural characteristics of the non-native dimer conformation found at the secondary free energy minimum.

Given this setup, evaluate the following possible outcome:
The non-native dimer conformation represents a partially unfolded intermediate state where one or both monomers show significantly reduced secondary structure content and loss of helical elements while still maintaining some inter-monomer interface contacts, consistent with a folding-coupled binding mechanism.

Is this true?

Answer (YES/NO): NO